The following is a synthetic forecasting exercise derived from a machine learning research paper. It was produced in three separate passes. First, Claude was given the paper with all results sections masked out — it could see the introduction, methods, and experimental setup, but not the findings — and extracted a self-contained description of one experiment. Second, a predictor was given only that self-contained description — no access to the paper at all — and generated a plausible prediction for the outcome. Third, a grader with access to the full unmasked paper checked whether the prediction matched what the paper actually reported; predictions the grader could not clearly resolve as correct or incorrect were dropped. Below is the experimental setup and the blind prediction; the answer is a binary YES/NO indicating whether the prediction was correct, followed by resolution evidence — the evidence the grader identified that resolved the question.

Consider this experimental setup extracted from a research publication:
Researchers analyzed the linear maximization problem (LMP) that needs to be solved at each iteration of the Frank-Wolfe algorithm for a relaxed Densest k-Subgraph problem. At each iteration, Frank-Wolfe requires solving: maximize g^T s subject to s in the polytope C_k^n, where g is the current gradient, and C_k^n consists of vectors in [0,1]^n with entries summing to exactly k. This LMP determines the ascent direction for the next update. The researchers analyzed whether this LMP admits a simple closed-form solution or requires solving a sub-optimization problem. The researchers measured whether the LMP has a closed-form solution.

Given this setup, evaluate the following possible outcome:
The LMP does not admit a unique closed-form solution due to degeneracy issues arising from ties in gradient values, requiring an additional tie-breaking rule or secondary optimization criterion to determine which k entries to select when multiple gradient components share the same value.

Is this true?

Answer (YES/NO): NO